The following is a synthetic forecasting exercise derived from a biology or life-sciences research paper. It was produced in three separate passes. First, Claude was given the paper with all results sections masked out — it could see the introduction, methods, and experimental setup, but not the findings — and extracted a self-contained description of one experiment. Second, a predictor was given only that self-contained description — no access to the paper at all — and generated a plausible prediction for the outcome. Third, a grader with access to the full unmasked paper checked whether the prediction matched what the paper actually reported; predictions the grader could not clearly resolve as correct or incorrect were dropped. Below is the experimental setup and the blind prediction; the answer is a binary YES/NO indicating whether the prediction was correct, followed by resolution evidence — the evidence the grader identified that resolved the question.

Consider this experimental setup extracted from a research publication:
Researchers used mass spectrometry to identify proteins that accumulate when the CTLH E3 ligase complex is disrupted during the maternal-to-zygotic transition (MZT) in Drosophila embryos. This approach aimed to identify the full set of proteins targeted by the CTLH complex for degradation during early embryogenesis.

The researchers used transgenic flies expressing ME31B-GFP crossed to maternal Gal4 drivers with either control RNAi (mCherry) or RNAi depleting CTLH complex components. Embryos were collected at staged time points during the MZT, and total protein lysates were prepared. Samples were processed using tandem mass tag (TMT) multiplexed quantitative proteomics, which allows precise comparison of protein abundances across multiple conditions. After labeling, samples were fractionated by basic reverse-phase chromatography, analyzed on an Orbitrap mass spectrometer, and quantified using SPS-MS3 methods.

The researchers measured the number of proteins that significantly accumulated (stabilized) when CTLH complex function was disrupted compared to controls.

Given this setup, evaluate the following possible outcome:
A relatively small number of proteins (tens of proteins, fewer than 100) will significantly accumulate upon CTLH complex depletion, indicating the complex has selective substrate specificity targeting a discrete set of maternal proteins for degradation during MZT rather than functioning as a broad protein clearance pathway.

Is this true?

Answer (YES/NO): YES